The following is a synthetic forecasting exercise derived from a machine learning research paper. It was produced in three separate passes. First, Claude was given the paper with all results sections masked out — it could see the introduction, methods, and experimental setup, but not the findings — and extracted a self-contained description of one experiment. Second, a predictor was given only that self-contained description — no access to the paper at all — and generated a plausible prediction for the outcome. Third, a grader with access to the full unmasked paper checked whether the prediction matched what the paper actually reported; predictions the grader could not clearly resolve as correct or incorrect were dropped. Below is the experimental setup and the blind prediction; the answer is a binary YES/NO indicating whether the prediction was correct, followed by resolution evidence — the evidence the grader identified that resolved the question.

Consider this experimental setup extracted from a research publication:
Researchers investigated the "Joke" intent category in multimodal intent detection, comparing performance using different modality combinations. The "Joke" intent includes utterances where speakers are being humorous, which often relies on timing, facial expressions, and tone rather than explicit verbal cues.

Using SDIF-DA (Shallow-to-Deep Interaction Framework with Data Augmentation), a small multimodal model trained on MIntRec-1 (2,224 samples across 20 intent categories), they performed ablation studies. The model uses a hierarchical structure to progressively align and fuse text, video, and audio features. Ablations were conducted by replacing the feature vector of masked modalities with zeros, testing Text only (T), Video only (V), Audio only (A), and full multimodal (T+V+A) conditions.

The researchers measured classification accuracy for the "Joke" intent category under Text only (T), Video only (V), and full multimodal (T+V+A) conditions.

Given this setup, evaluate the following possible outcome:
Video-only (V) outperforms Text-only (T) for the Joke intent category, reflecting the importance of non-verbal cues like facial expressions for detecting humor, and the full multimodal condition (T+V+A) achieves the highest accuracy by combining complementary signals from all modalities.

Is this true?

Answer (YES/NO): NO